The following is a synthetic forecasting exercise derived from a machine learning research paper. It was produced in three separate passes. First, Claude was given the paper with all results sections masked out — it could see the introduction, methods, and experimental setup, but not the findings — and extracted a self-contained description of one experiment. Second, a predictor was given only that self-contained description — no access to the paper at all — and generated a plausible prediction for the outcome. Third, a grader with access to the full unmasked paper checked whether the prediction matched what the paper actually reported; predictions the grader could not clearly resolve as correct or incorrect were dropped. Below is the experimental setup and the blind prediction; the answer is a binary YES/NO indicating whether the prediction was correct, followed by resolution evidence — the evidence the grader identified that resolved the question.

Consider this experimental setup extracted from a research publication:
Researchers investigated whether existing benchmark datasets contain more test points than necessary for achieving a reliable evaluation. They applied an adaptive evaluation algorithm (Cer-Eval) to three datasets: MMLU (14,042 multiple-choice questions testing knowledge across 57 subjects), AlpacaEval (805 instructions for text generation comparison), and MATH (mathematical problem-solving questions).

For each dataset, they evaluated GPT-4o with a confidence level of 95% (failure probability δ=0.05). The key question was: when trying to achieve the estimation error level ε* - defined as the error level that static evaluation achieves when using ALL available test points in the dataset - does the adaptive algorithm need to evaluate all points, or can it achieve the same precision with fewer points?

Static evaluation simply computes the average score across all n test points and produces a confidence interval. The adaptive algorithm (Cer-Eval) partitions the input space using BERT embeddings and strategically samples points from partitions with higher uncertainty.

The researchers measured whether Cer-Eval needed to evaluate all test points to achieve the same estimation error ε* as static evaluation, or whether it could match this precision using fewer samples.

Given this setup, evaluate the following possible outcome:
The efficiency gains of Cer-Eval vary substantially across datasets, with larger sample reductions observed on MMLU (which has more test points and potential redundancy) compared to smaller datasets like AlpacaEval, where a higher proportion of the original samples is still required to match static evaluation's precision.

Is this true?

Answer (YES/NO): YES